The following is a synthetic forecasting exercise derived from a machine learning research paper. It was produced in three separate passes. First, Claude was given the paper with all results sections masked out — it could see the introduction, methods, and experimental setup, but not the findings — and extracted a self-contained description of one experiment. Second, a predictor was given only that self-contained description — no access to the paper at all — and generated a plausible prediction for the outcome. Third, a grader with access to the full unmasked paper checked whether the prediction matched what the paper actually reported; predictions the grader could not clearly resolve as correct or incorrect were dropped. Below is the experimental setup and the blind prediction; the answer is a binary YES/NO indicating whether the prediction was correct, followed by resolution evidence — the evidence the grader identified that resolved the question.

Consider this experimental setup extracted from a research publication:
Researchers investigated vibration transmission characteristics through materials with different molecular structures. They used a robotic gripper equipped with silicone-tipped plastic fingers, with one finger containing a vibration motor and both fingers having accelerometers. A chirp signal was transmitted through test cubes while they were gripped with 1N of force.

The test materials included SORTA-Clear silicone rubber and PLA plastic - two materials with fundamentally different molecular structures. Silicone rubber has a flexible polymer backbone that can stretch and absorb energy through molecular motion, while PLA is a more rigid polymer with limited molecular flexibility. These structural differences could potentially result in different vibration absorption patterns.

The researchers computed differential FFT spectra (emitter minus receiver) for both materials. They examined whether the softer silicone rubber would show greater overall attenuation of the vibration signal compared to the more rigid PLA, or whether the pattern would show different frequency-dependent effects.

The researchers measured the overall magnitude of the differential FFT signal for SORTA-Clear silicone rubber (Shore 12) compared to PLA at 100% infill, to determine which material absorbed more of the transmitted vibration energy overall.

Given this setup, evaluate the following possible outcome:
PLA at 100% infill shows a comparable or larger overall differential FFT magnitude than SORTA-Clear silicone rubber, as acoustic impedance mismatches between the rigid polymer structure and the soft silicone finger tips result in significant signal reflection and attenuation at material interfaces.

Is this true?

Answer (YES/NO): NO